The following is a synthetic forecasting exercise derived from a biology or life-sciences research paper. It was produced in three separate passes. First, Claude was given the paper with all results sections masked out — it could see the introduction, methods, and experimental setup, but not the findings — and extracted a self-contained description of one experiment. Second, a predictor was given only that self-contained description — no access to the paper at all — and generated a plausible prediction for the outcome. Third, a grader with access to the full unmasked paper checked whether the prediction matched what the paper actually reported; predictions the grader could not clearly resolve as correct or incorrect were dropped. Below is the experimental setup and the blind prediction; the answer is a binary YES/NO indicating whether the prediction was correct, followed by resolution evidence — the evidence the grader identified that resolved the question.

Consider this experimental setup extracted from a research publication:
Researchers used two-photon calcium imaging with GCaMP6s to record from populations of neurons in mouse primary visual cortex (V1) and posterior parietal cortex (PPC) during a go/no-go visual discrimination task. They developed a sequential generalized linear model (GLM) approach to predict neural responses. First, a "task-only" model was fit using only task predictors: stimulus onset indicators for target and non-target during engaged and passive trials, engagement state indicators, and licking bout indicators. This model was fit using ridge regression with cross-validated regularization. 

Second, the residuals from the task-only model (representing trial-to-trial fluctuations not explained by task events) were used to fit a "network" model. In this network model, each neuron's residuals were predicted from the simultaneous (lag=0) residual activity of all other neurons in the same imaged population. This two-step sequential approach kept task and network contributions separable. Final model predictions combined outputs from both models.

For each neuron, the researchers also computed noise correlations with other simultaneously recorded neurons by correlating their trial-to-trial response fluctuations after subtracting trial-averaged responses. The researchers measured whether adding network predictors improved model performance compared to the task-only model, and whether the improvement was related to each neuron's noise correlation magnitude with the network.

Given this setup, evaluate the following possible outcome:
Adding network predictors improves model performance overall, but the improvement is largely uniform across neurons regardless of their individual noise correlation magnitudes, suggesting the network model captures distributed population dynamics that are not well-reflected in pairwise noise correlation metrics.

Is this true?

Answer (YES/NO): NO